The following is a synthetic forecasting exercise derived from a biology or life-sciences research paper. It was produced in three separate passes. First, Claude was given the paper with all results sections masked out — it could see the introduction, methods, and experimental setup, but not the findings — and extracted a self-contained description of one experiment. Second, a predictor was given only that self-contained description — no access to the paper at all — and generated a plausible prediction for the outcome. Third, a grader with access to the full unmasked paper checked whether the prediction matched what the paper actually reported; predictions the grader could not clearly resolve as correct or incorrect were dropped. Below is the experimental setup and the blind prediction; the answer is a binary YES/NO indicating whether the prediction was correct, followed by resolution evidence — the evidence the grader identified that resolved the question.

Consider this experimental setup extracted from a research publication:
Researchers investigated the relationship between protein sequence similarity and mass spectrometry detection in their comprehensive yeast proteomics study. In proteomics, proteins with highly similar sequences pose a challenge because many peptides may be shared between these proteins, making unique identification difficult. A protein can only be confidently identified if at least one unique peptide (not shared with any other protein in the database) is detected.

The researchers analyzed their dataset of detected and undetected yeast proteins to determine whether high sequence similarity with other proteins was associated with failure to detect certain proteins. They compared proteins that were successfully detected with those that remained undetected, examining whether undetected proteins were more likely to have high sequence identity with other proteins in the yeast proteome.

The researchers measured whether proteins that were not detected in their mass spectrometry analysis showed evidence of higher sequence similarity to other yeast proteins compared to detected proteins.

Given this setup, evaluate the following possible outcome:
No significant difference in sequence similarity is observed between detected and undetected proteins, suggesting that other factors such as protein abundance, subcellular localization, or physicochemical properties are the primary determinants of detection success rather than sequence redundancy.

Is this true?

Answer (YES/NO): NO